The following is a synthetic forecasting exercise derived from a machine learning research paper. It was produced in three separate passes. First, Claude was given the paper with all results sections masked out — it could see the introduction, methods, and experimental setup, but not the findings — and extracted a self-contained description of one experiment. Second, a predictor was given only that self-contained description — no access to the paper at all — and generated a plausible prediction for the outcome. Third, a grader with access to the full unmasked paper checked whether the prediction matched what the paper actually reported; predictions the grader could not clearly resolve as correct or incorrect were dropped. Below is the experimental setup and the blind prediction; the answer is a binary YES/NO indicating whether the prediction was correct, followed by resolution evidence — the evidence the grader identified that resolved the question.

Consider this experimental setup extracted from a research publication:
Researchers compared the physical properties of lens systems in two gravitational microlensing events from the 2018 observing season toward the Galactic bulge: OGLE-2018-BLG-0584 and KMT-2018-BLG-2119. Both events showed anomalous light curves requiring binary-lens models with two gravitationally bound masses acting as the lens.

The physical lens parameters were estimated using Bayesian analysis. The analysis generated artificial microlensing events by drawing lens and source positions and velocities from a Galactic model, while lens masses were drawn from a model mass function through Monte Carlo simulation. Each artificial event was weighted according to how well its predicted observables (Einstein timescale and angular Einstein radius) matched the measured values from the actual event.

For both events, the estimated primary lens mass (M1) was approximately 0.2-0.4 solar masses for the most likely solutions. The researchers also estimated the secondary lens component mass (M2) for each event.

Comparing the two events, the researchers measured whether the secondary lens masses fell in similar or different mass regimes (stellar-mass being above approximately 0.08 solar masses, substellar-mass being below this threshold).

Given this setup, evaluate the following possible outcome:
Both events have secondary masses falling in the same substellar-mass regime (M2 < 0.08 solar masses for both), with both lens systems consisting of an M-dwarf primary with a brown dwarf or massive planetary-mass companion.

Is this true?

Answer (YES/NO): NO